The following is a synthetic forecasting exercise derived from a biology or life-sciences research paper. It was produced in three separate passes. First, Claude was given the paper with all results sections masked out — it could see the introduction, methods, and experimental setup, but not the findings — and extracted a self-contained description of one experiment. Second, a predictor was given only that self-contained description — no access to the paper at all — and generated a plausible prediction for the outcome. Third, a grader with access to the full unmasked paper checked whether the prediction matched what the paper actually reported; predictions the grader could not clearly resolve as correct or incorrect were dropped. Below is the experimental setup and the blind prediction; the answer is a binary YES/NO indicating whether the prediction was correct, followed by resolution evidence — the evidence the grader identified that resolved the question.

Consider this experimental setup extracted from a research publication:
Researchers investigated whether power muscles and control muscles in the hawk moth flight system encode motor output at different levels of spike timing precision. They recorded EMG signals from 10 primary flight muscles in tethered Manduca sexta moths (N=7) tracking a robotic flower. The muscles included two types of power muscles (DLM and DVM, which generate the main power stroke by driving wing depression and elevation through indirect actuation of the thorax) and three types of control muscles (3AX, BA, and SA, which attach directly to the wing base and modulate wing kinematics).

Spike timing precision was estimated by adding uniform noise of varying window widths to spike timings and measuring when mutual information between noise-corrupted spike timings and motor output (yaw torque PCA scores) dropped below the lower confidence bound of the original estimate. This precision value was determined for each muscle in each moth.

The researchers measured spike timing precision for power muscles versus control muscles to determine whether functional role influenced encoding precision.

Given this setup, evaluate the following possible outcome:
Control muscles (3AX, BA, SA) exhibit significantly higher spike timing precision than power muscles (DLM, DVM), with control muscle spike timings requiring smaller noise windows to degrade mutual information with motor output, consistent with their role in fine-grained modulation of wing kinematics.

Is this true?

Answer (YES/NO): NO